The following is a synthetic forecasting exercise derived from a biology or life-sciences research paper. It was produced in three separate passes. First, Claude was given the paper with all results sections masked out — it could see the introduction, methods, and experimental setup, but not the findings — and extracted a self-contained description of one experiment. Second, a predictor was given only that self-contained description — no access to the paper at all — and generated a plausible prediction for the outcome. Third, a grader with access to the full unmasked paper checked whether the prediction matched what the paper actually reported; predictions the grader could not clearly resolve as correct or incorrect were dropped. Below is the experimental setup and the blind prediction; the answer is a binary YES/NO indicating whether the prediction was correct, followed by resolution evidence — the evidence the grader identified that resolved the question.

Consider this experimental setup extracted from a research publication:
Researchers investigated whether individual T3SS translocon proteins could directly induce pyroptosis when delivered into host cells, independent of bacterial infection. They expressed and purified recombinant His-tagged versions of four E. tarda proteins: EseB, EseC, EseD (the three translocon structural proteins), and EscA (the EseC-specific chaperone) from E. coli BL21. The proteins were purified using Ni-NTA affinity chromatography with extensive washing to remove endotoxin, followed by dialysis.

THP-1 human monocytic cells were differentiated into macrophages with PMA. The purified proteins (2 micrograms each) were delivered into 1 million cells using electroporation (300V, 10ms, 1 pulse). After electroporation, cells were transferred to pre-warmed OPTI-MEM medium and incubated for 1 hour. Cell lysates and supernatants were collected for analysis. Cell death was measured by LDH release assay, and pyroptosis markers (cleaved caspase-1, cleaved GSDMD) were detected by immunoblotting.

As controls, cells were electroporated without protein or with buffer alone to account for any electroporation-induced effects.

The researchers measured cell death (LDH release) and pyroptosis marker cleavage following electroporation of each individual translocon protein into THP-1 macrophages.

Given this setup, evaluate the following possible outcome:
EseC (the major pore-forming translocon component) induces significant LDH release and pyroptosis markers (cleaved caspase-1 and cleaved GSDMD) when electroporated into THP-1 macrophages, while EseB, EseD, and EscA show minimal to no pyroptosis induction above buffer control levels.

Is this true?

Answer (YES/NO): NO